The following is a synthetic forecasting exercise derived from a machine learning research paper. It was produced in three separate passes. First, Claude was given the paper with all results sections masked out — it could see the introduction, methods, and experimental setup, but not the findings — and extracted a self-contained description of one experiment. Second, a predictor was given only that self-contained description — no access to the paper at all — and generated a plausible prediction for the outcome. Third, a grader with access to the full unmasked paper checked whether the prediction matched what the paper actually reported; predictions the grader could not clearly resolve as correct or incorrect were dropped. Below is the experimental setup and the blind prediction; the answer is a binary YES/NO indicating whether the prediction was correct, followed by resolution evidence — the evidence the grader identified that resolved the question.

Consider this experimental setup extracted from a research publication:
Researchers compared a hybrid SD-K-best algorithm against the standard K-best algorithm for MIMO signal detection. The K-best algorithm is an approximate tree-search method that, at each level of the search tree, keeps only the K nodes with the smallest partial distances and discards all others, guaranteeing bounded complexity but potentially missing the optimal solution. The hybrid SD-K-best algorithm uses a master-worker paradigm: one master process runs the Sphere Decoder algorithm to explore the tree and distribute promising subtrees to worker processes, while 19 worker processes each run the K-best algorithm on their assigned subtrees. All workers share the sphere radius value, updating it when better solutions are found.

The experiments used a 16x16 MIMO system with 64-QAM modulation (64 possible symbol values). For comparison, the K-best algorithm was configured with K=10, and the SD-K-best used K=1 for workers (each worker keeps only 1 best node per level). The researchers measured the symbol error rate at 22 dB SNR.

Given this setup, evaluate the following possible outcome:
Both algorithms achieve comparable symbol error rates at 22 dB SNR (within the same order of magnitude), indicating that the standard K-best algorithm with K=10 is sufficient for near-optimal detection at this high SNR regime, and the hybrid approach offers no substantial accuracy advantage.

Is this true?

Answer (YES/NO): NO